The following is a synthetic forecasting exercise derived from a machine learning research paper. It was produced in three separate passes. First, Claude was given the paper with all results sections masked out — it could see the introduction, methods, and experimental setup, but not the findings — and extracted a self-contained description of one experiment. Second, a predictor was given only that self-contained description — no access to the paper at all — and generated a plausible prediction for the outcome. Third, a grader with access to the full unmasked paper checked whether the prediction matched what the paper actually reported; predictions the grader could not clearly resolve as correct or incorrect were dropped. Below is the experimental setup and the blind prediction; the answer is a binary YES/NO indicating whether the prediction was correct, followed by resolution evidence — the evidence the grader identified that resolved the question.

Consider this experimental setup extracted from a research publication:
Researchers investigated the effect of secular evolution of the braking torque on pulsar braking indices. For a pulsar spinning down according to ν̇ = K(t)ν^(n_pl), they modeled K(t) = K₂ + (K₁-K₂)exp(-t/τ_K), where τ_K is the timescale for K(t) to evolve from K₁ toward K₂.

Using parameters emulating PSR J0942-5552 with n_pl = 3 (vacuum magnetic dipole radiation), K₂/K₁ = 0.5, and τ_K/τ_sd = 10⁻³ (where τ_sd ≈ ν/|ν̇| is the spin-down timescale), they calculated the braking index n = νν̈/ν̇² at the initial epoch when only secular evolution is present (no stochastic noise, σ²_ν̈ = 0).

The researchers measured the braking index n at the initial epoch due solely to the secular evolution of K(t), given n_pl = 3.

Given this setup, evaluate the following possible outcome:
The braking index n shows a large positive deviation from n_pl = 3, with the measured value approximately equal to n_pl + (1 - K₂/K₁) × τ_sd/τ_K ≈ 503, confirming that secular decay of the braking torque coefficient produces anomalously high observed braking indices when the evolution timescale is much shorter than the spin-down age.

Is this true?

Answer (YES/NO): NO